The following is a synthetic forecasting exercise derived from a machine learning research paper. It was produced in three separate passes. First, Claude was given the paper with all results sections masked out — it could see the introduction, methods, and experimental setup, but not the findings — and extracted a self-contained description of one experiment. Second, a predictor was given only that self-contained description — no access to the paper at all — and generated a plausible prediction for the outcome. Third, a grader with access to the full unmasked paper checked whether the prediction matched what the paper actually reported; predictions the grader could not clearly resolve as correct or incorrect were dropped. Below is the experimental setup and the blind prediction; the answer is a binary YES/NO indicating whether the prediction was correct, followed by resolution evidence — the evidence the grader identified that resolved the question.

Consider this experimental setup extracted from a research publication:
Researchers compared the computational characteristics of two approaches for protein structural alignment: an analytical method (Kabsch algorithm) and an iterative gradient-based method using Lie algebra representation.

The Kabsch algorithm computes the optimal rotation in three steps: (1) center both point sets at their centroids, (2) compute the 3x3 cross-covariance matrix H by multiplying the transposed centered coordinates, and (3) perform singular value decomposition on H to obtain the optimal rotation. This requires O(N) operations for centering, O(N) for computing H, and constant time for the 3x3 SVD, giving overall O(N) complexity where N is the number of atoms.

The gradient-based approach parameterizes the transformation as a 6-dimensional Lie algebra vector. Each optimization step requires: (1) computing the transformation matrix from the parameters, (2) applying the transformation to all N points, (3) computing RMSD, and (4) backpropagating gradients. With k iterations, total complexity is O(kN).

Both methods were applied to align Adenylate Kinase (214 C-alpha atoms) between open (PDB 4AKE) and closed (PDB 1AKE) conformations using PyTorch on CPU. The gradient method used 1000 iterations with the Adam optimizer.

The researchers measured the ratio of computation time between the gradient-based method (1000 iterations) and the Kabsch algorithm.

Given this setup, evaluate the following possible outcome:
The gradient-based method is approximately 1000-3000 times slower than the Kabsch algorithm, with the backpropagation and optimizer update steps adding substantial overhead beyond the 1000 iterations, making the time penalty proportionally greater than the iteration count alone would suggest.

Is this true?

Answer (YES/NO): YES